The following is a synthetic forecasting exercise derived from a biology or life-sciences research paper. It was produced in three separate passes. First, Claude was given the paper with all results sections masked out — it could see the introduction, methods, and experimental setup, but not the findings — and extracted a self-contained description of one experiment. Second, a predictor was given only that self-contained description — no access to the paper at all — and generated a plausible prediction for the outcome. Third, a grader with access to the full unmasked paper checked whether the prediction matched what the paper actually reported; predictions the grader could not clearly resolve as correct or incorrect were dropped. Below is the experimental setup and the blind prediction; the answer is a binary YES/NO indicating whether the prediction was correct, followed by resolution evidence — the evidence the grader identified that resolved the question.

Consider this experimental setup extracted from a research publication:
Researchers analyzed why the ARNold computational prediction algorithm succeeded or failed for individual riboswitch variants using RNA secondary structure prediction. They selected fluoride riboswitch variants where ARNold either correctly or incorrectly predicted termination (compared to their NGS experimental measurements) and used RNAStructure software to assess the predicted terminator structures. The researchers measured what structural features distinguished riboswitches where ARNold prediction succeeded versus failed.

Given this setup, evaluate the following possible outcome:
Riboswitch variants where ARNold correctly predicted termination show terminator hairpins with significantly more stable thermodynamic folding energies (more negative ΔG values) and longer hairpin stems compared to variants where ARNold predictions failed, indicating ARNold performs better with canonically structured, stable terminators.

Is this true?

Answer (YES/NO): NO